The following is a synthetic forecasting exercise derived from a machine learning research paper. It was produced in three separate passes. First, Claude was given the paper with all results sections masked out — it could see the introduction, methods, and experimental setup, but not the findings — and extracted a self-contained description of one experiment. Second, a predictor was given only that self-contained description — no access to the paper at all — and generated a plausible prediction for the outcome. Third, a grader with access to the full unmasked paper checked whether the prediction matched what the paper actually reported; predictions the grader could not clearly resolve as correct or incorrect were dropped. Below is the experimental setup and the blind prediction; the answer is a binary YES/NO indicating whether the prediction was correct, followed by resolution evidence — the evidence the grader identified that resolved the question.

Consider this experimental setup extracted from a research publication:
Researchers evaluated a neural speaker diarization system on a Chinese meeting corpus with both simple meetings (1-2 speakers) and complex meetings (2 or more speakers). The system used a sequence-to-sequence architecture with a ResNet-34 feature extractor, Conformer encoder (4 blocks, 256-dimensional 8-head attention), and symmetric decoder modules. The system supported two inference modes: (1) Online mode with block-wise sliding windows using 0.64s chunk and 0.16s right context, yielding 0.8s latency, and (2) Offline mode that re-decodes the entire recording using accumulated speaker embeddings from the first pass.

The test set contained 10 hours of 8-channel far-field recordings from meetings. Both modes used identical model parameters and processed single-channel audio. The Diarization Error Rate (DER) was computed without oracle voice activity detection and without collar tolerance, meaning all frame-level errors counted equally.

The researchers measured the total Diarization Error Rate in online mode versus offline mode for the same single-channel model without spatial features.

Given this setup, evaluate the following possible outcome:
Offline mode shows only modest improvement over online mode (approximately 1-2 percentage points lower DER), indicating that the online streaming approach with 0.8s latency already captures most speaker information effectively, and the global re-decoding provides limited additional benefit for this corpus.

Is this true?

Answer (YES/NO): NO